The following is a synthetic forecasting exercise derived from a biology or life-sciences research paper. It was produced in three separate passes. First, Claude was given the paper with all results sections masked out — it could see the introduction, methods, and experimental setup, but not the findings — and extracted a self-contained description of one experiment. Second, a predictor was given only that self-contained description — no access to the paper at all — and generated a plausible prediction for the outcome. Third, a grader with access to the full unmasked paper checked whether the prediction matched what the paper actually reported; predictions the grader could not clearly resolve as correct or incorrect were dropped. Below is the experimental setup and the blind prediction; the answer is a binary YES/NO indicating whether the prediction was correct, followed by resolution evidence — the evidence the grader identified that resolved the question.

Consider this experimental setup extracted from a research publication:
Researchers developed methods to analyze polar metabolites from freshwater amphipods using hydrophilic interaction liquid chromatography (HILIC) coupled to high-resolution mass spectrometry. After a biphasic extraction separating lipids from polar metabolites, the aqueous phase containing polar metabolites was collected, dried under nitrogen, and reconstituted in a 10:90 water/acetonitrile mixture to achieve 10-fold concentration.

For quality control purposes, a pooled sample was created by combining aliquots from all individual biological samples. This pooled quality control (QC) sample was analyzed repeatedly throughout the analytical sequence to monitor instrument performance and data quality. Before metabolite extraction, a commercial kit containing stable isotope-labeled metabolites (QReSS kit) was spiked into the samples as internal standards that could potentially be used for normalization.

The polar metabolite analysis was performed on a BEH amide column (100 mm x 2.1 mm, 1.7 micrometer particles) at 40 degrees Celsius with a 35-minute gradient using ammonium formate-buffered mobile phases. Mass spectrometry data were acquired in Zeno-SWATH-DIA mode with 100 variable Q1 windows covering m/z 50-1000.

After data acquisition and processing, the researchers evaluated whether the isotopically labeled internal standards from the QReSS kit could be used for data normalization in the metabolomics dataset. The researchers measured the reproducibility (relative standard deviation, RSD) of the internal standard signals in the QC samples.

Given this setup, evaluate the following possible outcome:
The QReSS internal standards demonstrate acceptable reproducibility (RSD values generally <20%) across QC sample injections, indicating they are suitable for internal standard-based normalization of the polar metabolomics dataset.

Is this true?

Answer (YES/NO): NO